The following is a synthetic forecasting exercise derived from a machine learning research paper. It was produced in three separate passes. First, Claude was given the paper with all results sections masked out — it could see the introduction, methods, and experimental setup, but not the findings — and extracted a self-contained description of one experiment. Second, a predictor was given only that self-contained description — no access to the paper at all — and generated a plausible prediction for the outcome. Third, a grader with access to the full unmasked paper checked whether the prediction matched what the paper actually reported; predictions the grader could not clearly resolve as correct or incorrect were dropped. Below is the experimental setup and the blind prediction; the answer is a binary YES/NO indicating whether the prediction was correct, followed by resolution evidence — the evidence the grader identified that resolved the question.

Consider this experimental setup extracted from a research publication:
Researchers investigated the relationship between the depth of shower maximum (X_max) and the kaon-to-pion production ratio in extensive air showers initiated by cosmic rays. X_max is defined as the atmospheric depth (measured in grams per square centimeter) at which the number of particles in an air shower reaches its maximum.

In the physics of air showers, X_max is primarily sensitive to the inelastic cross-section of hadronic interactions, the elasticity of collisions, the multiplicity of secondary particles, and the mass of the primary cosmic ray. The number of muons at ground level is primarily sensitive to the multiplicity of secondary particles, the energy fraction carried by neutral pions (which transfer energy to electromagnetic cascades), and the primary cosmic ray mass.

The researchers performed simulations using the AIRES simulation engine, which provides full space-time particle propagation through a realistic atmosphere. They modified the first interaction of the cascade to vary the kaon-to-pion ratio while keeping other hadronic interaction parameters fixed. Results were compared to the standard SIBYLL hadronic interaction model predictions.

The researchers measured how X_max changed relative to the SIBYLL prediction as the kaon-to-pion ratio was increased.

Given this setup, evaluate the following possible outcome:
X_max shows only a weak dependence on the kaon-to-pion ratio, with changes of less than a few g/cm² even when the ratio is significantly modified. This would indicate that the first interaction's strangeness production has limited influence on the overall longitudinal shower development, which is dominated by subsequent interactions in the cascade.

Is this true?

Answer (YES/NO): NO